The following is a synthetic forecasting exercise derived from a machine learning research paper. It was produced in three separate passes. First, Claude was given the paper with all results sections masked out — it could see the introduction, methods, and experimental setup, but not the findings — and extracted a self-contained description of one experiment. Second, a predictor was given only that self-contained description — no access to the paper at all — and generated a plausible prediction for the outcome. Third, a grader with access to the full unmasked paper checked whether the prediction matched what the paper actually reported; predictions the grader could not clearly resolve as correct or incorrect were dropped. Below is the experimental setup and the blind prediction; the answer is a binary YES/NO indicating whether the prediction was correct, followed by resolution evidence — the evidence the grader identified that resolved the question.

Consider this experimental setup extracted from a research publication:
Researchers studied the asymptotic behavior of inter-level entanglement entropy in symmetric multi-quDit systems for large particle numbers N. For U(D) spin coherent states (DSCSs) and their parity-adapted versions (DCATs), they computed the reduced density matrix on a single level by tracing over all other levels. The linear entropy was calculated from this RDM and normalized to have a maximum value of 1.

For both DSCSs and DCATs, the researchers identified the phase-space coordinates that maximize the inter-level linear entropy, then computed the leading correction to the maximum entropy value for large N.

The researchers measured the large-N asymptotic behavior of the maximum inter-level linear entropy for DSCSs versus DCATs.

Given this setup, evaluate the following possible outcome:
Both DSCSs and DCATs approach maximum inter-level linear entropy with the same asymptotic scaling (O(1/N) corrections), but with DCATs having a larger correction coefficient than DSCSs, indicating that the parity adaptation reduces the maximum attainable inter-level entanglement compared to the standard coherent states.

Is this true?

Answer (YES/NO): NO